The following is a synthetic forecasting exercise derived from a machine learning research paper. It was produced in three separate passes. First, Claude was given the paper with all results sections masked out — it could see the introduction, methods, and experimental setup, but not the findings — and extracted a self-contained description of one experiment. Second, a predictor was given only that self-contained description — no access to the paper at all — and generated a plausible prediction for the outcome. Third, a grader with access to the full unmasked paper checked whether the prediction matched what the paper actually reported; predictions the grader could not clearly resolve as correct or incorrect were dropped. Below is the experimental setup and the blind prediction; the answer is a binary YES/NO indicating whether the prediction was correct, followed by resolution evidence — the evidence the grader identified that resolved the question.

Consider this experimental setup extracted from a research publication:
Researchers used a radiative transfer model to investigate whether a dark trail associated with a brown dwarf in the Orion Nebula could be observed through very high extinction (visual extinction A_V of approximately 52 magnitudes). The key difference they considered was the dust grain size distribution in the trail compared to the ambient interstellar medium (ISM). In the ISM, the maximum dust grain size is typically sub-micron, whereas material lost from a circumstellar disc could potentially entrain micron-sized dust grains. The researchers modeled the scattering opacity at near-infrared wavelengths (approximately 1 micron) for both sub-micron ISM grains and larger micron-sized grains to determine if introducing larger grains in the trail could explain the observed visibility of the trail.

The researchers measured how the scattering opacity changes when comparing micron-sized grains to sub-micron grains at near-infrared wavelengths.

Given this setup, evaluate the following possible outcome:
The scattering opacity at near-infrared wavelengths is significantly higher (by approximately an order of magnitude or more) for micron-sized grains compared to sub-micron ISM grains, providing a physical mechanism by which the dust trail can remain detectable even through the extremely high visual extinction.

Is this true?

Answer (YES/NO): YES